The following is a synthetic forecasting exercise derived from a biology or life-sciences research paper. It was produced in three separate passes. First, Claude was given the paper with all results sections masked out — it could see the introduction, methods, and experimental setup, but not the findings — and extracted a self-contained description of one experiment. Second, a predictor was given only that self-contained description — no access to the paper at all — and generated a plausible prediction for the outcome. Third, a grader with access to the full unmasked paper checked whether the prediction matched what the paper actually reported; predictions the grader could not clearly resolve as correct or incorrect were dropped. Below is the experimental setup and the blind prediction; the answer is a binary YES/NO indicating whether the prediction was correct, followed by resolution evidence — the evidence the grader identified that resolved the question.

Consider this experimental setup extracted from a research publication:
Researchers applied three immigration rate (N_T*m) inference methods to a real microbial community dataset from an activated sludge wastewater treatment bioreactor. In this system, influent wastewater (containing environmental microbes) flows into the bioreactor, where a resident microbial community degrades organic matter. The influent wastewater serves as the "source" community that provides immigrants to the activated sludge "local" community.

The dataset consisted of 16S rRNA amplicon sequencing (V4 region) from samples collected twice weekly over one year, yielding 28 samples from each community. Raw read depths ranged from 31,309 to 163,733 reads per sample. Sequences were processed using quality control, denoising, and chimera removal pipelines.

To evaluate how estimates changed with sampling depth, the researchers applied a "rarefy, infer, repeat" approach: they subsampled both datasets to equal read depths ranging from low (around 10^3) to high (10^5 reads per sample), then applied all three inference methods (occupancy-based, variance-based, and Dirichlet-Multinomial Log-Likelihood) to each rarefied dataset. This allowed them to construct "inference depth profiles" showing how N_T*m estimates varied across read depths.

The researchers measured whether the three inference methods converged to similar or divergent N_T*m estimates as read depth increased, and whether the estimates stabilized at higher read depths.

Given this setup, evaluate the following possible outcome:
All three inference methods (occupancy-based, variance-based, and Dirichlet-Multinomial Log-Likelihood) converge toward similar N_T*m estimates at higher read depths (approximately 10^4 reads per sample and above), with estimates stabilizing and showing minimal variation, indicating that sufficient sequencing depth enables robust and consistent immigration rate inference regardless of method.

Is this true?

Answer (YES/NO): YES